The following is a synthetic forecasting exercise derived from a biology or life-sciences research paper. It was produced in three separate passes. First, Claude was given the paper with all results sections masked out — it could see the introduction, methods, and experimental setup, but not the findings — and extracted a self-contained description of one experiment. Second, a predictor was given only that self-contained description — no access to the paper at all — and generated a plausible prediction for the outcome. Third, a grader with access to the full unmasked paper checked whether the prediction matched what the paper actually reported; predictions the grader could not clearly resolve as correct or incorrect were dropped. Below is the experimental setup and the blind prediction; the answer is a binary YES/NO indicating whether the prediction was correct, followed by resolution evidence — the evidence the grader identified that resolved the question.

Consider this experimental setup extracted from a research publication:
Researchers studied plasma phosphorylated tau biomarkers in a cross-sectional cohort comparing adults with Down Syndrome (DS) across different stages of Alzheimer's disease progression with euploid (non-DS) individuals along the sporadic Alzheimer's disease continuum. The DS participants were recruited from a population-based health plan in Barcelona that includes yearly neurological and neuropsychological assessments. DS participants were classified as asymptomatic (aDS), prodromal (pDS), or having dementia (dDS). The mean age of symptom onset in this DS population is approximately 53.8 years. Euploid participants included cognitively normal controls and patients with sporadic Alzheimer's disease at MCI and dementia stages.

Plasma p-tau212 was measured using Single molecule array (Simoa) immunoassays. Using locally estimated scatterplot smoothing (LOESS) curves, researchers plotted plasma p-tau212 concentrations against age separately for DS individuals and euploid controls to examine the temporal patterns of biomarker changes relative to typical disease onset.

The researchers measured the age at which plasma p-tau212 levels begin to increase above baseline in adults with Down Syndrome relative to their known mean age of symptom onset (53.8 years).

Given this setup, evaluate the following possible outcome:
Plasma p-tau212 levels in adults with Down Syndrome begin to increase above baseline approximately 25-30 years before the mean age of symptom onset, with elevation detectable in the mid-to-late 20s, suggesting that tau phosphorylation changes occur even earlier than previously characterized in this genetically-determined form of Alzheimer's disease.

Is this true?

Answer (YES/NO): NO